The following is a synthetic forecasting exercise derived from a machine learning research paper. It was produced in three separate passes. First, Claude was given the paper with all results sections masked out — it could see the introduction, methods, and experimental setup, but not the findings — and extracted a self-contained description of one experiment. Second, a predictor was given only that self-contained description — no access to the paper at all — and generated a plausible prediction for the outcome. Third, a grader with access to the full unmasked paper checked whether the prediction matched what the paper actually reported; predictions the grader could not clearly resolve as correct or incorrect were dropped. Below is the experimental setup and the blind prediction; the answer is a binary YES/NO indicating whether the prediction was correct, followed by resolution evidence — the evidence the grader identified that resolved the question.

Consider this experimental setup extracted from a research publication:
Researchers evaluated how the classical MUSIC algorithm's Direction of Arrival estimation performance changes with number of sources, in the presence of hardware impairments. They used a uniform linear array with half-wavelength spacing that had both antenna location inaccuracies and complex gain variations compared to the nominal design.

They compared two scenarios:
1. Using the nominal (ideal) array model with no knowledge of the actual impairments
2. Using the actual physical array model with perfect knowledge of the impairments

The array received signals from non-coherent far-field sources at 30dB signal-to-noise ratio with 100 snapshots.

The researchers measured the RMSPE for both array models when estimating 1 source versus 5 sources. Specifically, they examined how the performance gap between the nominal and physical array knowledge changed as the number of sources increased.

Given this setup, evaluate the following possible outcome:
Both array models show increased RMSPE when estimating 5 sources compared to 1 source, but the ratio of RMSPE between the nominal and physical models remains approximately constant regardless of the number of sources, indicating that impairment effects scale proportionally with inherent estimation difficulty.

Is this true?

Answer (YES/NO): NO